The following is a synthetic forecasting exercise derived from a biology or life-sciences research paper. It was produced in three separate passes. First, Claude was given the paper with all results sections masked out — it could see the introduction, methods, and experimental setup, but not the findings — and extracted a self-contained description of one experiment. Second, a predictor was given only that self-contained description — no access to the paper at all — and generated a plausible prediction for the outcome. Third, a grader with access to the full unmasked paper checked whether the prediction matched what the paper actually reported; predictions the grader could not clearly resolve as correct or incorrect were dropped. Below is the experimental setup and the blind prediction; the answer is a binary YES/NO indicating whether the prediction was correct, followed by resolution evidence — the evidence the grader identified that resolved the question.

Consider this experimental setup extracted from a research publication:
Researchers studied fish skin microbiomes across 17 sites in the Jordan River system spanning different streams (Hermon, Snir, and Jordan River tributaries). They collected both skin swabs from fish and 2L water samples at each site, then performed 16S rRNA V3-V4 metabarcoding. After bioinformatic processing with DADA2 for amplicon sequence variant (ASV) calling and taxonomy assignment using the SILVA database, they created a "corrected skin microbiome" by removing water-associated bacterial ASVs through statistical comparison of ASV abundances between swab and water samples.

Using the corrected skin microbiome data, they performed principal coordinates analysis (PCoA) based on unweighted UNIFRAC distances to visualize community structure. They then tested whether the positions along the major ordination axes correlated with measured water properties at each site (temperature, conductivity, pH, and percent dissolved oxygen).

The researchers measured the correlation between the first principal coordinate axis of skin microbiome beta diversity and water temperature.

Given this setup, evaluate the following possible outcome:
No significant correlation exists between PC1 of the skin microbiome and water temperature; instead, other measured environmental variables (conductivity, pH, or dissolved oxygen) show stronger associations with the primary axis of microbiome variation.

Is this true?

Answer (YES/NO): YES